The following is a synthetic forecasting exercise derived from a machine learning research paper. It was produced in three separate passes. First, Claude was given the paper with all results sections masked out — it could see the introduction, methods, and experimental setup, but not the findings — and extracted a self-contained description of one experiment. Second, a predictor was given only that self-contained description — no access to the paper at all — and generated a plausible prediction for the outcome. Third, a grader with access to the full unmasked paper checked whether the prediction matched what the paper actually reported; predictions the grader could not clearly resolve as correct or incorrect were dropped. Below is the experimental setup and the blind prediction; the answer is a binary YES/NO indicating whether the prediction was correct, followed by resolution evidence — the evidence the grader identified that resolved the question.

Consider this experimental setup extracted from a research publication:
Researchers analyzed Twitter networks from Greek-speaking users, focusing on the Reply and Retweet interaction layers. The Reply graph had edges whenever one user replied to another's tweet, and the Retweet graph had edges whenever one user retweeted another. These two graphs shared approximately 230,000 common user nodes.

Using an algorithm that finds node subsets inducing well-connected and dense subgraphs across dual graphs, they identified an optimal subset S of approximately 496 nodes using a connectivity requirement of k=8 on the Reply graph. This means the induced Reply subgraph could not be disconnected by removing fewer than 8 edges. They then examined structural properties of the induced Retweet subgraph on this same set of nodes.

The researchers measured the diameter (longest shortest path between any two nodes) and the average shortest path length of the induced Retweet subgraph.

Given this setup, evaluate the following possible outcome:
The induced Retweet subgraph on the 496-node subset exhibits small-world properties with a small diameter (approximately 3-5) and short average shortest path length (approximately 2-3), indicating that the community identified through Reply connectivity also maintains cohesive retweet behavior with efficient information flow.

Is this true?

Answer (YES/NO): NO